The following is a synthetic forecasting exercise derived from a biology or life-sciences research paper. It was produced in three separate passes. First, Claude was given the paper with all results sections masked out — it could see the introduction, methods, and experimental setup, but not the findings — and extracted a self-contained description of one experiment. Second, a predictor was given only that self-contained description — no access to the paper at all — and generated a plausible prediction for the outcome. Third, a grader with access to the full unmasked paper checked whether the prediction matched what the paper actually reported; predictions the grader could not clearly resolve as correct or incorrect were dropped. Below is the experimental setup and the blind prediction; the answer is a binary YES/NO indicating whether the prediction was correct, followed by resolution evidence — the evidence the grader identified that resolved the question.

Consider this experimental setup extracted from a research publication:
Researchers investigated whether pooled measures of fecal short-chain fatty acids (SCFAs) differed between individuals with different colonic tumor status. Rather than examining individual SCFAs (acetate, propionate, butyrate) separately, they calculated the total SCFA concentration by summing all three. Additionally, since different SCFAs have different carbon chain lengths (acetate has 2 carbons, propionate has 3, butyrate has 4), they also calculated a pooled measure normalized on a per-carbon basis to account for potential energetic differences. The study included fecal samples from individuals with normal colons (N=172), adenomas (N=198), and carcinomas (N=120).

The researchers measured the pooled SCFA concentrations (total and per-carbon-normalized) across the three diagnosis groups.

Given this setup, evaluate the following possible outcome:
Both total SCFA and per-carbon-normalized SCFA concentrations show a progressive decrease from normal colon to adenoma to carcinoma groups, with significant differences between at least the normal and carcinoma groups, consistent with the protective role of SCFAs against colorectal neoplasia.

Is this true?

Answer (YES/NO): NO